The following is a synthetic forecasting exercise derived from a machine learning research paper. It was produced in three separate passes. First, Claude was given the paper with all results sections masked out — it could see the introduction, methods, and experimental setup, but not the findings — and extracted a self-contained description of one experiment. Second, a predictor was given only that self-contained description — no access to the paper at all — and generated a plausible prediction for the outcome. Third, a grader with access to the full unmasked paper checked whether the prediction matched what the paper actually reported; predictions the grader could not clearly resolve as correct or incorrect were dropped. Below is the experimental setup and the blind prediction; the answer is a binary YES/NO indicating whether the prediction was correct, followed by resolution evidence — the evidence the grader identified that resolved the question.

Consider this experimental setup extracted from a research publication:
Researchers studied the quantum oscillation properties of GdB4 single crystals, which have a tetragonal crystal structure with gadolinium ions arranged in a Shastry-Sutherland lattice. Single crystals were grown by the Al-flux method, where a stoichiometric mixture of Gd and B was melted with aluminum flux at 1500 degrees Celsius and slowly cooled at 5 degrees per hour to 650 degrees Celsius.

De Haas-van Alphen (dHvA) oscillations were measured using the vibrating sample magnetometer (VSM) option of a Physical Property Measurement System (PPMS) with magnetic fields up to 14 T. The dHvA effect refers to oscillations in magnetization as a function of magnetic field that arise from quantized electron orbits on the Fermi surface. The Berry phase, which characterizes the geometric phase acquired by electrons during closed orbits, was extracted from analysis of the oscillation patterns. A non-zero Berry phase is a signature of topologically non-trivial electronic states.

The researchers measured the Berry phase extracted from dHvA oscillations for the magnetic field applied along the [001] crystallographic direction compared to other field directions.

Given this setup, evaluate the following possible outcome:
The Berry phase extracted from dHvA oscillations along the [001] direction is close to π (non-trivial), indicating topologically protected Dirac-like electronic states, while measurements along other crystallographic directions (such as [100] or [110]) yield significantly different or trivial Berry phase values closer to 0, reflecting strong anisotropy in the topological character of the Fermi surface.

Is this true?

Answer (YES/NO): YES